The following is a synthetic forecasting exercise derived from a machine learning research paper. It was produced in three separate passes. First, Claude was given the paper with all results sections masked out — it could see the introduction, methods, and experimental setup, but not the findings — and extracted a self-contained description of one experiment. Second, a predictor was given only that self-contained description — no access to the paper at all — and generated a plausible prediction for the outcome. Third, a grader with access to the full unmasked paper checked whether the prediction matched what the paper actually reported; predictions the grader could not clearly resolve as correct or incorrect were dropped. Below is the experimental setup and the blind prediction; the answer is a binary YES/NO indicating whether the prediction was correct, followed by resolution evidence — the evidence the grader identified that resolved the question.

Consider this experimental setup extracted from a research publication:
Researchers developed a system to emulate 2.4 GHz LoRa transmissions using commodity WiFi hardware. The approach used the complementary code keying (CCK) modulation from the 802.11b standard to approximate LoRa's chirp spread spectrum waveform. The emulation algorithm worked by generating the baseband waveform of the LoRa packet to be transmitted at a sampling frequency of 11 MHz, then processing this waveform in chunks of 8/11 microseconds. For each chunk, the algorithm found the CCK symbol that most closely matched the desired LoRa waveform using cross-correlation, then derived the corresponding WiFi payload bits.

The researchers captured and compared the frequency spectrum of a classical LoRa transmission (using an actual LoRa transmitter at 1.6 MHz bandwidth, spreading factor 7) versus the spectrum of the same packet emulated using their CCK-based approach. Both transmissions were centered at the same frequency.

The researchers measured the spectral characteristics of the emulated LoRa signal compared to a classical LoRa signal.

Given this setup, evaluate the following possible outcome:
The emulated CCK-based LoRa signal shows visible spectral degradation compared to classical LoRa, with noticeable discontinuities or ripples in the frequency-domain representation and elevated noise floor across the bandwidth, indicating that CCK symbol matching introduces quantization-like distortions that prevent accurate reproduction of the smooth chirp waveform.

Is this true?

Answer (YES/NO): NO